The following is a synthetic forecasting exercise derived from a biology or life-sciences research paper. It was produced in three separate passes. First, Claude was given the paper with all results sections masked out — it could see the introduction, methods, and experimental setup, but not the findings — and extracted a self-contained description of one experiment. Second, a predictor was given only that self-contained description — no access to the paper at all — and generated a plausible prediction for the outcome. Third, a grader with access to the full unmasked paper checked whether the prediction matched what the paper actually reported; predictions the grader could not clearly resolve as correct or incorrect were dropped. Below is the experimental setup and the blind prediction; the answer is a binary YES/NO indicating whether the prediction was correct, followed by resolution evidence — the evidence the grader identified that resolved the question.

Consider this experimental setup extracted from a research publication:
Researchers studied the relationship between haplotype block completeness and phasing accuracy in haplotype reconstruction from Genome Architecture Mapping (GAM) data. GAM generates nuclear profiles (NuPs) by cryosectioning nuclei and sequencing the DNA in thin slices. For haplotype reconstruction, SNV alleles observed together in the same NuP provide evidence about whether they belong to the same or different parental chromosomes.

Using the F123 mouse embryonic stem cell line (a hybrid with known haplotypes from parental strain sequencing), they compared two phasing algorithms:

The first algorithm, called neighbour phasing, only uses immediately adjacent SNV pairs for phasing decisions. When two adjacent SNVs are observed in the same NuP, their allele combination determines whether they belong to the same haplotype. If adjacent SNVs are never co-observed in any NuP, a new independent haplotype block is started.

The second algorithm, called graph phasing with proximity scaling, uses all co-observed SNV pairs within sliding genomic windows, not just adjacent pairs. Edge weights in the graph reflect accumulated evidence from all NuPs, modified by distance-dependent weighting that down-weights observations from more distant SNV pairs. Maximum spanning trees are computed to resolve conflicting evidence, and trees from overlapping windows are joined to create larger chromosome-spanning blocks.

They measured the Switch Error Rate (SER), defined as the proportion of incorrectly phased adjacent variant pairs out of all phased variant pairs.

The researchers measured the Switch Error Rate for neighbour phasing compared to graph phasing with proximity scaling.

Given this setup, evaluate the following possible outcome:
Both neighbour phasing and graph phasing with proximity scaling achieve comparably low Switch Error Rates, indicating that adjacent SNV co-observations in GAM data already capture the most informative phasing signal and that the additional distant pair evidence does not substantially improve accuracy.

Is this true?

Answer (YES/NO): NO